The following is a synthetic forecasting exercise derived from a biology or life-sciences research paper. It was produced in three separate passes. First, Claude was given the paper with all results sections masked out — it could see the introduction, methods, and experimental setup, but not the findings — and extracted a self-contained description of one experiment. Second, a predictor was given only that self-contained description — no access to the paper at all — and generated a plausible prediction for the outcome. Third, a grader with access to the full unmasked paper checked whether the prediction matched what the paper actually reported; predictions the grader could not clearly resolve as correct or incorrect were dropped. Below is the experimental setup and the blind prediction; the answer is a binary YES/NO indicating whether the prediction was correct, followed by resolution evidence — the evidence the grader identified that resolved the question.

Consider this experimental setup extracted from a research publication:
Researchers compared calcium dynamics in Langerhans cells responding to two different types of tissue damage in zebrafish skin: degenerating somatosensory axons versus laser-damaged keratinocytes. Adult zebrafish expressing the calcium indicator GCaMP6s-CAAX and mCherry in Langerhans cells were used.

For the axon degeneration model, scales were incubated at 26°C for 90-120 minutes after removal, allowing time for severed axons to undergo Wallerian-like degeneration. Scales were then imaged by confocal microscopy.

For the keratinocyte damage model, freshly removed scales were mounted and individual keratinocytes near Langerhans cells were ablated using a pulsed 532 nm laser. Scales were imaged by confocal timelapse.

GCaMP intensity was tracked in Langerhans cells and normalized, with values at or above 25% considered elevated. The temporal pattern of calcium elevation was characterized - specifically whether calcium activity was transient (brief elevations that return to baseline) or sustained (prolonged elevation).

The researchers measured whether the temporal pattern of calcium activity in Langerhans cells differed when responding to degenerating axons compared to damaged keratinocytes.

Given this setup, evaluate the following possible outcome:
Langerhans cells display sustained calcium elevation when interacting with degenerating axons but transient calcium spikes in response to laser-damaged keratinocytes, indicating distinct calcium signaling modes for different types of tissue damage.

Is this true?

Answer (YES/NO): NO